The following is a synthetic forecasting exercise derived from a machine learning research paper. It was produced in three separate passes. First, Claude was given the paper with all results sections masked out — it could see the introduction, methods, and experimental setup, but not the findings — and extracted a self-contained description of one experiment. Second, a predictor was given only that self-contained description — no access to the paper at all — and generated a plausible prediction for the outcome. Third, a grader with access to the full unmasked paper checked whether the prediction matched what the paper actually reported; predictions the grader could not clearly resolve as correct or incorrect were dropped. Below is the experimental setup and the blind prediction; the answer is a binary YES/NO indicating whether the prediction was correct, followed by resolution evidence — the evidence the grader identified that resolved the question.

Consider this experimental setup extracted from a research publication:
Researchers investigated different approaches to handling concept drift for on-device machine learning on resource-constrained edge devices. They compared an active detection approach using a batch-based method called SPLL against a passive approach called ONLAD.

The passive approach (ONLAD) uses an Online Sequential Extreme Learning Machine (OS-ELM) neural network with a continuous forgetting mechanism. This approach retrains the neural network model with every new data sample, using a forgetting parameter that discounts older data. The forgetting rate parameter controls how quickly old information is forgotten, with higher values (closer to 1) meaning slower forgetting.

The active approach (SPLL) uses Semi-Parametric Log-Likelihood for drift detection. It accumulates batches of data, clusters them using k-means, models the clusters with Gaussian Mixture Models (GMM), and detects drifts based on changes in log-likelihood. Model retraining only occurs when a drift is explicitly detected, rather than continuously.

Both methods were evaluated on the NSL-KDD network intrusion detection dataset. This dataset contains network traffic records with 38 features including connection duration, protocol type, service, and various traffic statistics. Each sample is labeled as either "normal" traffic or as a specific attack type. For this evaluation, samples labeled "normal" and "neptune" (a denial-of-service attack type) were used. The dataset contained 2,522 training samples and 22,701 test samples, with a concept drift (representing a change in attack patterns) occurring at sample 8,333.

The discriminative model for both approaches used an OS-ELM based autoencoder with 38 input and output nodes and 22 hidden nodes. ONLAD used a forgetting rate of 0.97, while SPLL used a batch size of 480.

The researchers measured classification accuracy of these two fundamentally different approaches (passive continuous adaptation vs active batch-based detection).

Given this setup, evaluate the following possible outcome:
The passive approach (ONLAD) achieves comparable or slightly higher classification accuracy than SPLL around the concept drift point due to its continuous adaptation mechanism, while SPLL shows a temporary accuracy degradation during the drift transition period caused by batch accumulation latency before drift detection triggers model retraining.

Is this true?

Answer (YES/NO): NO